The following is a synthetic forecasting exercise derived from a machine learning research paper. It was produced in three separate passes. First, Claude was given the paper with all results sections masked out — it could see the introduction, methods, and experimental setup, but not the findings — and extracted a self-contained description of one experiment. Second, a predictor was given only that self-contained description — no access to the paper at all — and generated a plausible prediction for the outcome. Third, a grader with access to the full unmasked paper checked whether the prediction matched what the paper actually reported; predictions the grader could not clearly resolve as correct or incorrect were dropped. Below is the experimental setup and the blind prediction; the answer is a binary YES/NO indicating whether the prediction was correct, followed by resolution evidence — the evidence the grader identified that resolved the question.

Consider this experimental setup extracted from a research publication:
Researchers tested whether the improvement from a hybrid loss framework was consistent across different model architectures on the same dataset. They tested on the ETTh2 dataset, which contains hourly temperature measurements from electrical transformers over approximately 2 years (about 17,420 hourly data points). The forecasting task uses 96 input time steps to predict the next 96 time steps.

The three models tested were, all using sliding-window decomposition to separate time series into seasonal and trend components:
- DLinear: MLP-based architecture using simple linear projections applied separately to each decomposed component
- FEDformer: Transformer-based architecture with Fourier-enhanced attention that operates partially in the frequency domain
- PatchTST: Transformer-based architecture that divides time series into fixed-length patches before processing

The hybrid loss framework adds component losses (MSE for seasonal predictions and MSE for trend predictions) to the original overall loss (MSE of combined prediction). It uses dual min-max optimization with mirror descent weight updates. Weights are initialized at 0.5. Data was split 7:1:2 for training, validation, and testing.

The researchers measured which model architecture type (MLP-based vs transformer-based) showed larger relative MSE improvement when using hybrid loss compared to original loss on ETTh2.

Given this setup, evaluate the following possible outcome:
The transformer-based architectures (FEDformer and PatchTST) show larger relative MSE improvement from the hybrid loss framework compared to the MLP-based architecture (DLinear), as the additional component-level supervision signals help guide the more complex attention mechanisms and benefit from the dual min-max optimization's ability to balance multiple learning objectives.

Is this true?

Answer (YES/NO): YES